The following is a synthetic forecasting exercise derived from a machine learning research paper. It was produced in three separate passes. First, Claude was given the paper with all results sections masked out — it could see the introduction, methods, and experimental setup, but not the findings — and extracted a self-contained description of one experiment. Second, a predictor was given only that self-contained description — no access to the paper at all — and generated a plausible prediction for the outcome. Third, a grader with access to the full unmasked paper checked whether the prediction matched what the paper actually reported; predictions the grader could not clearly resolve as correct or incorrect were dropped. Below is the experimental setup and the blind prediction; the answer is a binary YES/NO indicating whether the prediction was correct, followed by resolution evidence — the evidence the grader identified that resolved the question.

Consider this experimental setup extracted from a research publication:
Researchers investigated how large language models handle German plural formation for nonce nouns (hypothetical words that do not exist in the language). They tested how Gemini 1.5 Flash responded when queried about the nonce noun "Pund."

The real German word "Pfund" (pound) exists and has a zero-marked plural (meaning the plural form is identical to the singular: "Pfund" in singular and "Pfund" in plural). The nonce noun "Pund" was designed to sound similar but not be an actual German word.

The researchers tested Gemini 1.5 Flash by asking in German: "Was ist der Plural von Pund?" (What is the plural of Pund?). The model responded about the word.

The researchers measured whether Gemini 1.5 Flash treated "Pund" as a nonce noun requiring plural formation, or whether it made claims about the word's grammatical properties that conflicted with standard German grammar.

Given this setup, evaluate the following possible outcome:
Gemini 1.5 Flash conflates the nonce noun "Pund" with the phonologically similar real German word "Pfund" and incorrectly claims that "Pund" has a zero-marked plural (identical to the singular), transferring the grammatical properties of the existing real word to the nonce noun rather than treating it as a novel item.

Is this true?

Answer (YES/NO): NO